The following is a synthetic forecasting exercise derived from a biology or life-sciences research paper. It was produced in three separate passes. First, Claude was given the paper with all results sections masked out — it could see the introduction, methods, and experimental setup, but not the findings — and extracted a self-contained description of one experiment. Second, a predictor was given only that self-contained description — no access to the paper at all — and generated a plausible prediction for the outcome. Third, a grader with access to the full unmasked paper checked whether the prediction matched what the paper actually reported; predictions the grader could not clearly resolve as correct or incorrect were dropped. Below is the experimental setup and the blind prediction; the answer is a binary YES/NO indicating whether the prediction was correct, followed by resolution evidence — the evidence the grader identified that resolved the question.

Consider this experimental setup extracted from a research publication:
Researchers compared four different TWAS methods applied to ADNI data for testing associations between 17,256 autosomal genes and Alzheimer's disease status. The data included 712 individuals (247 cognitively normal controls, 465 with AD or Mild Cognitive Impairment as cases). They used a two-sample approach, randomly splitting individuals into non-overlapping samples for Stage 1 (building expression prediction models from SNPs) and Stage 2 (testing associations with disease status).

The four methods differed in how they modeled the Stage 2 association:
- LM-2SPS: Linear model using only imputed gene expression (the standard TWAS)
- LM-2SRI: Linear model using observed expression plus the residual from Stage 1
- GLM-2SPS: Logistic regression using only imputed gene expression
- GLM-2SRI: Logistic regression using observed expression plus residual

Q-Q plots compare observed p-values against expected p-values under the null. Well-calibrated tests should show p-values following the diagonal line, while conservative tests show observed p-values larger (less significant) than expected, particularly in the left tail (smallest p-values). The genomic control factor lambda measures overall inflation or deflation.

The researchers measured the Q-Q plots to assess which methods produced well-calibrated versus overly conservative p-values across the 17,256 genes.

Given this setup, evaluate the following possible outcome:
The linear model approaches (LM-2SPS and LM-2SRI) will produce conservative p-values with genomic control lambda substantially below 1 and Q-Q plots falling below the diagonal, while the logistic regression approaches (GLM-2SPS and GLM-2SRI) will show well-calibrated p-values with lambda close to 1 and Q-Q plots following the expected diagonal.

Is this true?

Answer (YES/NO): NO